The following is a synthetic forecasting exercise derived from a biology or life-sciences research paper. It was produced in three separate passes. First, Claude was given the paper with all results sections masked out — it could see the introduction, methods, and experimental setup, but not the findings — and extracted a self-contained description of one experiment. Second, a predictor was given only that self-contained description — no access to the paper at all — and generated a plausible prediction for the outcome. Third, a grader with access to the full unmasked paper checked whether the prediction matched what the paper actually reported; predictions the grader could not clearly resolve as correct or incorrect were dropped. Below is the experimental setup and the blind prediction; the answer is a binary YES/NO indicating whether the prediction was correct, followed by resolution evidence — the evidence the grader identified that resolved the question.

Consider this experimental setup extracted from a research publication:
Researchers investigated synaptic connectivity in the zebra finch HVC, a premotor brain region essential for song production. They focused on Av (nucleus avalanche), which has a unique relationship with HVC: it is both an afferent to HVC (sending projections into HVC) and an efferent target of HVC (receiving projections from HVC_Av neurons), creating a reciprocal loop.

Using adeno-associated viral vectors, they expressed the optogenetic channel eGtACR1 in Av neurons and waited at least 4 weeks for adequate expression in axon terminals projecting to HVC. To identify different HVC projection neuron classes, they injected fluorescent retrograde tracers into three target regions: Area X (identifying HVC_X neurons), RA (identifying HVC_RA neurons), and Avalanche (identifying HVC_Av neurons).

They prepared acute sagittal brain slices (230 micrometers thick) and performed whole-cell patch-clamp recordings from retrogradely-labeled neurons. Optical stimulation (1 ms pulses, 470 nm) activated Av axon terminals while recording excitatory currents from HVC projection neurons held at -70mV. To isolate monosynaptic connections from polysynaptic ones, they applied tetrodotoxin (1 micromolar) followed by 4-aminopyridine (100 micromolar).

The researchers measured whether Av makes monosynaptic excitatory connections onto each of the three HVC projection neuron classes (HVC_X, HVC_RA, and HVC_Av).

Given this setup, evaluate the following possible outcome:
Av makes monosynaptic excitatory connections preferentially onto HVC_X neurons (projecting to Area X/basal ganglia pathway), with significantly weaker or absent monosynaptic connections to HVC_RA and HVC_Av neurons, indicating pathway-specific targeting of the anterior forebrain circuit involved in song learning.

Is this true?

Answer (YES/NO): NO